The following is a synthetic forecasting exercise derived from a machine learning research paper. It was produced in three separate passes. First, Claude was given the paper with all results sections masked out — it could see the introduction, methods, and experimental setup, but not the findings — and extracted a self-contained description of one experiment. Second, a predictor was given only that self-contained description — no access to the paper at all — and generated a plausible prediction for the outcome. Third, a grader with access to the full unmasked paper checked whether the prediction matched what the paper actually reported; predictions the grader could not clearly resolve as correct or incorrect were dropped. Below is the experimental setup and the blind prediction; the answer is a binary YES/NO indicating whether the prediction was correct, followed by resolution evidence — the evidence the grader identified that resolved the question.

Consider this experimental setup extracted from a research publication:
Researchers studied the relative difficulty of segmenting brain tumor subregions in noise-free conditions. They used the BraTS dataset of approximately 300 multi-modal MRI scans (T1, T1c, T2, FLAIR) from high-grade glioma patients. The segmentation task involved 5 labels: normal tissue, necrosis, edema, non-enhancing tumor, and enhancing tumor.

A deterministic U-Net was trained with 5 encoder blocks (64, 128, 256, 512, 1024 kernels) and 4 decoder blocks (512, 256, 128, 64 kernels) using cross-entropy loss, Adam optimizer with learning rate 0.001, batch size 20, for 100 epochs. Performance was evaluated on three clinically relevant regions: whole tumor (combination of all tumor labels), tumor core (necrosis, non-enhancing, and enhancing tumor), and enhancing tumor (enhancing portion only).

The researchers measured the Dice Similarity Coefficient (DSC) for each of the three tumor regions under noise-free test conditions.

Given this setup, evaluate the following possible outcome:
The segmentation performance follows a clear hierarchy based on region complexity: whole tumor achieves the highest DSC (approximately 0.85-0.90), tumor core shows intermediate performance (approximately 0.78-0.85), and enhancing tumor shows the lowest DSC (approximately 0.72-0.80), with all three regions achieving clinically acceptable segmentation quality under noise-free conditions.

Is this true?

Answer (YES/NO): NO